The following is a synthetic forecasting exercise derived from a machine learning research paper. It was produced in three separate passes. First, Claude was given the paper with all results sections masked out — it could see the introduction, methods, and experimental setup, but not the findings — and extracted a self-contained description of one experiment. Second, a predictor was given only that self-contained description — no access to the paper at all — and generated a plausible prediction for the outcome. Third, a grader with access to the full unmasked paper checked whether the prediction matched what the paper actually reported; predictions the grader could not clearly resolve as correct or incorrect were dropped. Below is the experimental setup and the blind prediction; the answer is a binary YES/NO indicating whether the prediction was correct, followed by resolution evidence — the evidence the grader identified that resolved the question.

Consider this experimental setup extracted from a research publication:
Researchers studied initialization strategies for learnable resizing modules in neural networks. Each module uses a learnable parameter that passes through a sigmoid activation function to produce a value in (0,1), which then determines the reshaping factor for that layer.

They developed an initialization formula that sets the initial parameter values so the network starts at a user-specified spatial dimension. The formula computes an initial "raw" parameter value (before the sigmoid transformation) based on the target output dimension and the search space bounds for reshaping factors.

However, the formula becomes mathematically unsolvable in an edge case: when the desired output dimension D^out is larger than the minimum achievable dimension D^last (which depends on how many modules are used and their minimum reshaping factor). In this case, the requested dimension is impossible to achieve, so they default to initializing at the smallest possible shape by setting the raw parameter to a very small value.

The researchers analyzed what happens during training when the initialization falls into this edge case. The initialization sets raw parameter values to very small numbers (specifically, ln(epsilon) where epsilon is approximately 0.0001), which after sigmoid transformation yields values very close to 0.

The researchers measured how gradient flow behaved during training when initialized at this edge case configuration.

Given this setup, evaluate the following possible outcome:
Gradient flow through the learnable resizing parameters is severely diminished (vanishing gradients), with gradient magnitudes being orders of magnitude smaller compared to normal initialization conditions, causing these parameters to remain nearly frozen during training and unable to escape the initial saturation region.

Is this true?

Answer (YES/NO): YES